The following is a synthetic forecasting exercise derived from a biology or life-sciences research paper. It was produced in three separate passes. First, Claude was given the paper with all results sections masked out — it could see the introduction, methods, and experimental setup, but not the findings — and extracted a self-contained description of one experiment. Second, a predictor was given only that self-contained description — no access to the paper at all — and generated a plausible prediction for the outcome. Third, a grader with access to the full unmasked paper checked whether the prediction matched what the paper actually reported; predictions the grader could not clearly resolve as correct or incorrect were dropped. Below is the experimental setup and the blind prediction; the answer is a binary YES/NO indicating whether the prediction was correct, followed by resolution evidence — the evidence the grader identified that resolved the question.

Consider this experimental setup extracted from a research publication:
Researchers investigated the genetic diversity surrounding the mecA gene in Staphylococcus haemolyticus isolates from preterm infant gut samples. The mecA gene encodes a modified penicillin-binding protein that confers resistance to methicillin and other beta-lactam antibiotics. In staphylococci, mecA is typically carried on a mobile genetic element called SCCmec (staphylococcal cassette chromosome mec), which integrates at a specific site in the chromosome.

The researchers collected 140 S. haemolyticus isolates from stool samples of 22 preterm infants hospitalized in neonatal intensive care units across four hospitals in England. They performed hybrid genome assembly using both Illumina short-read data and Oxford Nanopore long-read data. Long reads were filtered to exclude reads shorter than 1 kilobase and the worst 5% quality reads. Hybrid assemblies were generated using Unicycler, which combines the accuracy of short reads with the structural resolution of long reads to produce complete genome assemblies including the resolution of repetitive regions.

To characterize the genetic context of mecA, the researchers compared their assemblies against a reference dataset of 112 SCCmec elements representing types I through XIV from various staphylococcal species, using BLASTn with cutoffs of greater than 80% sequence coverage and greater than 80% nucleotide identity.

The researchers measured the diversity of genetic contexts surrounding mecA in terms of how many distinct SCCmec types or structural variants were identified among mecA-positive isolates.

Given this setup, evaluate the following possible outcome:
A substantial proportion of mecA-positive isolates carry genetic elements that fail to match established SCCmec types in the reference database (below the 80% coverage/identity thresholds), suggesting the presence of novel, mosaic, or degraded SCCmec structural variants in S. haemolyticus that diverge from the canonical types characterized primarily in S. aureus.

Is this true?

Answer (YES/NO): YES